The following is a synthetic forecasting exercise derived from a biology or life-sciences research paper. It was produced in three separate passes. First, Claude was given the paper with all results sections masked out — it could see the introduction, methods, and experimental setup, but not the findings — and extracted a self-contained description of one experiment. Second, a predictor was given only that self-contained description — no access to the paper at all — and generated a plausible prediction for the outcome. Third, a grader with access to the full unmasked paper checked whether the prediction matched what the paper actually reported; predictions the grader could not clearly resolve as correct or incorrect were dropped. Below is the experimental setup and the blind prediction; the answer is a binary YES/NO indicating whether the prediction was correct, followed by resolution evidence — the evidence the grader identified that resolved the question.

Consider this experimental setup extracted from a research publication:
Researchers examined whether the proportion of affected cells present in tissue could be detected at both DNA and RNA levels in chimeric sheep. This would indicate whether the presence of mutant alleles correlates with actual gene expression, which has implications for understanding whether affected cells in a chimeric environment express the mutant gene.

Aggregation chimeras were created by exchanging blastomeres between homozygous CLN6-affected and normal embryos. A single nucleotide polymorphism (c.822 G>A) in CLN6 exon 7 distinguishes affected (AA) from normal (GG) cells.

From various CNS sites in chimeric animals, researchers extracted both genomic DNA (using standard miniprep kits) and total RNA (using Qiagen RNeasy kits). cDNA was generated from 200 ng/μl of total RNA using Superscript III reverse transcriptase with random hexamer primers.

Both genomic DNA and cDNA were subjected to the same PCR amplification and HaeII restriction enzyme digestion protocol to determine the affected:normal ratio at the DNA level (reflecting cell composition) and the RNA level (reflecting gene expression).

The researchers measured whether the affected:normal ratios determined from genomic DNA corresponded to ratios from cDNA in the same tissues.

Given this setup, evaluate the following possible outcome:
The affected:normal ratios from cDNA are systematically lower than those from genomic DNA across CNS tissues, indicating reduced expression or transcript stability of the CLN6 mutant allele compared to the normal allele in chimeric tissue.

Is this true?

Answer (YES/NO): NO